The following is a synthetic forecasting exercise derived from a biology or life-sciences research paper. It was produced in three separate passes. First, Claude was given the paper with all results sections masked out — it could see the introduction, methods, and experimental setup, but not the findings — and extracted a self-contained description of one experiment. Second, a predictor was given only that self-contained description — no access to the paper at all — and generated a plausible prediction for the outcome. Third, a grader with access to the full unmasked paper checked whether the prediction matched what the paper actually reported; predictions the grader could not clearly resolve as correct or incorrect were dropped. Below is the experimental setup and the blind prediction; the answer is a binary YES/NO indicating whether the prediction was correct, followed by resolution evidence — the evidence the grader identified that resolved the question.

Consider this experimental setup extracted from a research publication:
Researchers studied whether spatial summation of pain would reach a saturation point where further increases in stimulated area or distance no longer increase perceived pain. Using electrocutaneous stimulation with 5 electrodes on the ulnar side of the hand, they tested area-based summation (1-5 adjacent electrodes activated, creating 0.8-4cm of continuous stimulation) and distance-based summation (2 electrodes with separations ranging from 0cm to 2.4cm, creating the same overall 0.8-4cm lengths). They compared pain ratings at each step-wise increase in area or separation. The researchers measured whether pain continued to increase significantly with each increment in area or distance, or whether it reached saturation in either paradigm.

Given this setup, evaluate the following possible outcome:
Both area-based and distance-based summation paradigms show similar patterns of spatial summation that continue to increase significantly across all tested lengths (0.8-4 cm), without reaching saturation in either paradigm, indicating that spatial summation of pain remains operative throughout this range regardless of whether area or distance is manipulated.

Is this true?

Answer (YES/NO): NO